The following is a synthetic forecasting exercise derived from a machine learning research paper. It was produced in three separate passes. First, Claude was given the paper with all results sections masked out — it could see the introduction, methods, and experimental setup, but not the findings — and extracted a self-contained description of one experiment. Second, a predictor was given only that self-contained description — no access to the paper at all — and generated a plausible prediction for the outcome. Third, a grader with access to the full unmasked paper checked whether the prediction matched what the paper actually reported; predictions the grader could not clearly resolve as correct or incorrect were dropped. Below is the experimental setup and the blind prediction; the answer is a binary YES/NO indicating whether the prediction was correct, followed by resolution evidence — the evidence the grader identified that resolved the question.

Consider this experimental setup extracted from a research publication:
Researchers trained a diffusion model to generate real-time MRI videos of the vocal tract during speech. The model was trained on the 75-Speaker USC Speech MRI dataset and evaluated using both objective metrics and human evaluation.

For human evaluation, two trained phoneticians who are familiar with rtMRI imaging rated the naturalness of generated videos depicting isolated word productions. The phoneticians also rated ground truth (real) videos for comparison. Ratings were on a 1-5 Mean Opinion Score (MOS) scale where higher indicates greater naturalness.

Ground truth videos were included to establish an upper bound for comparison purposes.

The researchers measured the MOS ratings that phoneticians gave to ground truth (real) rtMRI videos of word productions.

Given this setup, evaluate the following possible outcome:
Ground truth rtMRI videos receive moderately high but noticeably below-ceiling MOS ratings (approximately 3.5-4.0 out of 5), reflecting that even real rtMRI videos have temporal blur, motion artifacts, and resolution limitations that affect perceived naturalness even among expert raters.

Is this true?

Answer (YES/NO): NO